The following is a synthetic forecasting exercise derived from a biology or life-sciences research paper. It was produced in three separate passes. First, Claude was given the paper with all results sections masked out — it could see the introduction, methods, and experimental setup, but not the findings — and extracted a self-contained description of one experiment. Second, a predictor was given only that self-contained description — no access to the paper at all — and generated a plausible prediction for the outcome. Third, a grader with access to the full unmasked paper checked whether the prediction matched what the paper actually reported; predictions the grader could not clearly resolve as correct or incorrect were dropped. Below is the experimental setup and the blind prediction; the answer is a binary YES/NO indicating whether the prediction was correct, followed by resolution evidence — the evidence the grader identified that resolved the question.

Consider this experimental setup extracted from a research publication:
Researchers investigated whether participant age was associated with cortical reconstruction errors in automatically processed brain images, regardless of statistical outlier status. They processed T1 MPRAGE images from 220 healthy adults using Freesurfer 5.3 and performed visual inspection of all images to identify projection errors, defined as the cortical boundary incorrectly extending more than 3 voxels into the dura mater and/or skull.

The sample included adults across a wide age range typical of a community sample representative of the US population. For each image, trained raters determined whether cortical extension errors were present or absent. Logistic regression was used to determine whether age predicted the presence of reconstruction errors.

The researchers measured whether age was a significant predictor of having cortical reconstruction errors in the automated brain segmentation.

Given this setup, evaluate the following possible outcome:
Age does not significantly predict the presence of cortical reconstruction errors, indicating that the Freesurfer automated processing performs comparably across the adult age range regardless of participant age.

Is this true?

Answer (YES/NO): YES